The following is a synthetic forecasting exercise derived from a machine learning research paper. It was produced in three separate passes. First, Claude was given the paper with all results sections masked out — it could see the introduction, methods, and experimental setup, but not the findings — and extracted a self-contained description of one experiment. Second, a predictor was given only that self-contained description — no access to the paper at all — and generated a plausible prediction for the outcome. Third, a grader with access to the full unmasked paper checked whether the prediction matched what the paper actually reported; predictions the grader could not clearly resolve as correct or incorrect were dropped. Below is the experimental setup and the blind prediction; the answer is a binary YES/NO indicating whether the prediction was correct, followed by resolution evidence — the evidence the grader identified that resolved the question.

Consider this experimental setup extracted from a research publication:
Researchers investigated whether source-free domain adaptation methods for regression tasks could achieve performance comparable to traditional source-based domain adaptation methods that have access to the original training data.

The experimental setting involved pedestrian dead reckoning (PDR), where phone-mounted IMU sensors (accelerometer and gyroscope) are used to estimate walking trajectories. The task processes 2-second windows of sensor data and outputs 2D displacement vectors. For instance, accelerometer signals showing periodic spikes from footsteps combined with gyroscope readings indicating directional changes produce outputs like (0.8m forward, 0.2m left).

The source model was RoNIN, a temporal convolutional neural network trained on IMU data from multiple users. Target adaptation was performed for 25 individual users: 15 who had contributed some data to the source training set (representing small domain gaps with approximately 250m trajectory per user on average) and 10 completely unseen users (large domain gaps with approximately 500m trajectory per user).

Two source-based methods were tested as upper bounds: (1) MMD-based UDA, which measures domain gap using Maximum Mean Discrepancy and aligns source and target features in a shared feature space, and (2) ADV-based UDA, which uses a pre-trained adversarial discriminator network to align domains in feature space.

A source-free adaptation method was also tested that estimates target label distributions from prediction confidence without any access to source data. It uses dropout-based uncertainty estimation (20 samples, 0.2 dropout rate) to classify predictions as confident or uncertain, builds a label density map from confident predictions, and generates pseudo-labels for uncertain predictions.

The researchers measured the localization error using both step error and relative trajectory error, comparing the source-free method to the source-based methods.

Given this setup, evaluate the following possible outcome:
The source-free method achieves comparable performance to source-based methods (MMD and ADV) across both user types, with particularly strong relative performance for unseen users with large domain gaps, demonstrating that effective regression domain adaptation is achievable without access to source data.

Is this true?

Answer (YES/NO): NO